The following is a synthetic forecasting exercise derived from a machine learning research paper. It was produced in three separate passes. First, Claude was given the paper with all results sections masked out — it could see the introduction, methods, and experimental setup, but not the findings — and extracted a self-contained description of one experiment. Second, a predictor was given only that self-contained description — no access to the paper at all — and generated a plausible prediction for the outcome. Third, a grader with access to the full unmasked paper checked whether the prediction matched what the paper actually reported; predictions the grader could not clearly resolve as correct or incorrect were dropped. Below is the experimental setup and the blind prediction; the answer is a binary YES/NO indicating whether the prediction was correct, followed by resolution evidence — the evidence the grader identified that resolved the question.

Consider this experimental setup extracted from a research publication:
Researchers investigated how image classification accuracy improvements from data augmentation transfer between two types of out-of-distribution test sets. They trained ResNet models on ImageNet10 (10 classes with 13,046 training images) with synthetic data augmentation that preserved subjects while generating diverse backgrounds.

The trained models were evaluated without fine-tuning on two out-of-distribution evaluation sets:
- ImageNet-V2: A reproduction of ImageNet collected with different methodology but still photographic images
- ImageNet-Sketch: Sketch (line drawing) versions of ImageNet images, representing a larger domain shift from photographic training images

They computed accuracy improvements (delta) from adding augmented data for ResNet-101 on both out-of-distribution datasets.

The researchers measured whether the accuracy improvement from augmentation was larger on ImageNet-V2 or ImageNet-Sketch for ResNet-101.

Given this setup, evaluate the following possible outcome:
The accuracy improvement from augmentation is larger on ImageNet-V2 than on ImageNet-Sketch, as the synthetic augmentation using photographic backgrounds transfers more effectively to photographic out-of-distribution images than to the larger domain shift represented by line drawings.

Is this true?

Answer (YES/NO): YES